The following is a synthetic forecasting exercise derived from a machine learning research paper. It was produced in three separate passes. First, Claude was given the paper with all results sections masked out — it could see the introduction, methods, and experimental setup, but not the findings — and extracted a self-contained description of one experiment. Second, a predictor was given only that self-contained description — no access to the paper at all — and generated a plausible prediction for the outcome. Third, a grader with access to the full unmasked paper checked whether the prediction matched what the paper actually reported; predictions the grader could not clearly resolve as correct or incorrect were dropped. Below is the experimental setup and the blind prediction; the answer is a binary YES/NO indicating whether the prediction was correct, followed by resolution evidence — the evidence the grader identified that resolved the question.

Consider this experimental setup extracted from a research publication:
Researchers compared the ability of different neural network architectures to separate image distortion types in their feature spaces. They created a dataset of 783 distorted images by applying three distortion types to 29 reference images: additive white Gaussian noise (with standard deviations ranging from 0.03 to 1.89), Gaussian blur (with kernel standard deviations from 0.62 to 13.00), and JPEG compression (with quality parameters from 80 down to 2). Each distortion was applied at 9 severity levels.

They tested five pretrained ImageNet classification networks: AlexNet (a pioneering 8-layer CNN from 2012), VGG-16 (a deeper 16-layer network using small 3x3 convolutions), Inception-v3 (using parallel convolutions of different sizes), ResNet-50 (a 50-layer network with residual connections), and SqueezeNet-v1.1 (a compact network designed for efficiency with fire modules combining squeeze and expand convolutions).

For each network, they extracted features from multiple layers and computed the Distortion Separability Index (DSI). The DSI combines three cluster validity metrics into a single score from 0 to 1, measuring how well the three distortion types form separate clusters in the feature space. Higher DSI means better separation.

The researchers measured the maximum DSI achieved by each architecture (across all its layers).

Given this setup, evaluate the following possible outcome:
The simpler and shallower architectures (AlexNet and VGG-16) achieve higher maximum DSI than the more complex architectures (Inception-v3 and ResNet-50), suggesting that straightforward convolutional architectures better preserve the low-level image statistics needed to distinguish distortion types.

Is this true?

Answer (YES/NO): NO